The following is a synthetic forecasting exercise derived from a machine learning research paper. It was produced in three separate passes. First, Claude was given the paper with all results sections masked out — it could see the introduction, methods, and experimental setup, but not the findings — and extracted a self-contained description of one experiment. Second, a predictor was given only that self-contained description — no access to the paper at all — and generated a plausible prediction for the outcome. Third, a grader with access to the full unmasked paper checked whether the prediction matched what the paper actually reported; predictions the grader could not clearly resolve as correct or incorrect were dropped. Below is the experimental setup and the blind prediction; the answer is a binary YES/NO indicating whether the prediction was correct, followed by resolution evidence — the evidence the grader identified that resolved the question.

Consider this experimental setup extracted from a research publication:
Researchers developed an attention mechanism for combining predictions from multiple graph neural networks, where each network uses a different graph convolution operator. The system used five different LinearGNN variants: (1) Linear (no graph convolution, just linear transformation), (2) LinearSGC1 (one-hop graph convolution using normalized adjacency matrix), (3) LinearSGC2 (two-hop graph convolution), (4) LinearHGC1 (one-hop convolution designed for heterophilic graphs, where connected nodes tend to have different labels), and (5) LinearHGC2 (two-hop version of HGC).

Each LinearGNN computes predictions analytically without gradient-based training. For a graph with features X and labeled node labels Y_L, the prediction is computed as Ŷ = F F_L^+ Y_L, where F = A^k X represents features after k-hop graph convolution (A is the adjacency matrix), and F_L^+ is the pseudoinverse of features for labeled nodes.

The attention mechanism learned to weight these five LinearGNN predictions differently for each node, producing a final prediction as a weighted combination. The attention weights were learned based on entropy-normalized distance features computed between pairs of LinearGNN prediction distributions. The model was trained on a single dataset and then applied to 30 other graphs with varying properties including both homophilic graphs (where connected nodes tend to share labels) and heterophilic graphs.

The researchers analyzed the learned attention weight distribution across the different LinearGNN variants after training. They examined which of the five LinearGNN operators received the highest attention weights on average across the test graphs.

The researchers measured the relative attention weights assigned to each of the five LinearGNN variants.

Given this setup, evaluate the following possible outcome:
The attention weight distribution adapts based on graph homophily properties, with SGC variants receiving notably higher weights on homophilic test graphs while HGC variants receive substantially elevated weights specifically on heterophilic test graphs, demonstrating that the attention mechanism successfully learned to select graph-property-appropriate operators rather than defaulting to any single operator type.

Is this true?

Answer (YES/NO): NO